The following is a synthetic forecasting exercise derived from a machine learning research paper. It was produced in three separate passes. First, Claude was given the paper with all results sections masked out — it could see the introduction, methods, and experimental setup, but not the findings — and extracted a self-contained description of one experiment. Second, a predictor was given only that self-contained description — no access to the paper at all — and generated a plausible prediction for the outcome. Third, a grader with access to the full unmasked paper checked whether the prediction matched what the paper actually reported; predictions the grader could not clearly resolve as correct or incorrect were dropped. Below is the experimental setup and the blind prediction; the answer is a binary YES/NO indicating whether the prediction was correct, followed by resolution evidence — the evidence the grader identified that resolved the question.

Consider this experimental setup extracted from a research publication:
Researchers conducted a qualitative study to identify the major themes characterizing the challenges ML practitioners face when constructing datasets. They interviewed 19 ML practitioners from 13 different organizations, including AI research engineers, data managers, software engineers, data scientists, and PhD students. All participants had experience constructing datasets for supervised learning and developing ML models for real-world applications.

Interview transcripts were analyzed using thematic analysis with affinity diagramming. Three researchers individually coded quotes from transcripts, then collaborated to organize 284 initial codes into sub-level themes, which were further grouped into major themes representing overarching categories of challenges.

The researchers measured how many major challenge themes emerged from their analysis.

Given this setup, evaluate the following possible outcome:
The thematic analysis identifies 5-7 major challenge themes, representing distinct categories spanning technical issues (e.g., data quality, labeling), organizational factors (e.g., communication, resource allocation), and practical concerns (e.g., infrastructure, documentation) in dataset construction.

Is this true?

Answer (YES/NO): NO